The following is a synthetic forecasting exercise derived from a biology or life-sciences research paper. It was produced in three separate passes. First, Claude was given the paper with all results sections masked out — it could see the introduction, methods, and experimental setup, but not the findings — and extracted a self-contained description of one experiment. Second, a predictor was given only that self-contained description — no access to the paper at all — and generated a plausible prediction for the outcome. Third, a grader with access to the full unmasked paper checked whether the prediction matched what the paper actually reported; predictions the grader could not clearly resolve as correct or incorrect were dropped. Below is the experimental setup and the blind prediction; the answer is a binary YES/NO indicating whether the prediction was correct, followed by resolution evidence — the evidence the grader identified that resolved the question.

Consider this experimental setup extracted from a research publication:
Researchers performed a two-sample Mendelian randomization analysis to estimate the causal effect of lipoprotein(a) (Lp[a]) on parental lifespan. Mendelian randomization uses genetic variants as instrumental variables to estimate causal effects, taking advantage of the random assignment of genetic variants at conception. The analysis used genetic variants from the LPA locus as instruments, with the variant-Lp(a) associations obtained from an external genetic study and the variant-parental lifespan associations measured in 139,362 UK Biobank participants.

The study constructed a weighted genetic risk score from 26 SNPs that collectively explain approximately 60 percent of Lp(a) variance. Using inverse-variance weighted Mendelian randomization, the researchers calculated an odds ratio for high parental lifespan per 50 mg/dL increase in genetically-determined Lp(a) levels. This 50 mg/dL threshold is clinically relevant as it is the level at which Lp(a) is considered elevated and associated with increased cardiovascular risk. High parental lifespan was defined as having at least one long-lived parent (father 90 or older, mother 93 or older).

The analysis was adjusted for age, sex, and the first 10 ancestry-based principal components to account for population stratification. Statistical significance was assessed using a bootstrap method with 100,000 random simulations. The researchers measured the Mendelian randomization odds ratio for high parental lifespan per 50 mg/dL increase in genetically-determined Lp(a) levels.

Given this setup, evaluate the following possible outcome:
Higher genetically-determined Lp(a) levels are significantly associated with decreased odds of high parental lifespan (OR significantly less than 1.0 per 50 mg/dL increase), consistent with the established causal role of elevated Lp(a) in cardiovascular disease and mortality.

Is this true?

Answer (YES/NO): YES